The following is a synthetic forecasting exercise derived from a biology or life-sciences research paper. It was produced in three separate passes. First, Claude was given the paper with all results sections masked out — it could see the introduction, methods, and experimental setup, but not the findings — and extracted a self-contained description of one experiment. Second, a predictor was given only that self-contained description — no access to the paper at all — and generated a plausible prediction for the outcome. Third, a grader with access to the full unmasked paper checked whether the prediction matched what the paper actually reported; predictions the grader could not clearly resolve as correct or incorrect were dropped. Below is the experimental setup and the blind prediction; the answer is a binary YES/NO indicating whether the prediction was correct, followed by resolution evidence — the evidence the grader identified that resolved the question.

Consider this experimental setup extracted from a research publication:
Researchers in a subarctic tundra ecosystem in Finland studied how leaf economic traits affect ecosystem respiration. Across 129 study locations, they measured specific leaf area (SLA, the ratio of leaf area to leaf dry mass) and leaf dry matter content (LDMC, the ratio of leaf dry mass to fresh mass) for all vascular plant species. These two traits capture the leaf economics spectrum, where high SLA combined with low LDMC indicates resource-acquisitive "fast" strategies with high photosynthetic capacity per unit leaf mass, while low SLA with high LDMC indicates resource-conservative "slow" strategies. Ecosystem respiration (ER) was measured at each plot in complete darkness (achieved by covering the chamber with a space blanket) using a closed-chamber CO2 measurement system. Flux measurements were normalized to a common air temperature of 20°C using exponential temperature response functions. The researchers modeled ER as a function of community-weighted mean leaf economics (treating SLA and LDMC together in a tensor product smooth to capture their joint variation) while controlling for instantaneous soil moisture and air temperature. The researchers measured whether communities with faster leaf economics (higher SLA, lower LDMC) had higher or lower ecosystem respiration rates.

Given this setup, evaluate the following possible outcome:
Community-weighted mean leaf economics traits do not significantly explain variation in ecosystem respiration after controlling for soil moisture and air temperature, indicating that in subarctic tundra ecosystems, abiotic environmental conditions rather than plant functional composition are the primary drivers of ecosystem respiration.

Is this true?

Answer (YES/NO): NO